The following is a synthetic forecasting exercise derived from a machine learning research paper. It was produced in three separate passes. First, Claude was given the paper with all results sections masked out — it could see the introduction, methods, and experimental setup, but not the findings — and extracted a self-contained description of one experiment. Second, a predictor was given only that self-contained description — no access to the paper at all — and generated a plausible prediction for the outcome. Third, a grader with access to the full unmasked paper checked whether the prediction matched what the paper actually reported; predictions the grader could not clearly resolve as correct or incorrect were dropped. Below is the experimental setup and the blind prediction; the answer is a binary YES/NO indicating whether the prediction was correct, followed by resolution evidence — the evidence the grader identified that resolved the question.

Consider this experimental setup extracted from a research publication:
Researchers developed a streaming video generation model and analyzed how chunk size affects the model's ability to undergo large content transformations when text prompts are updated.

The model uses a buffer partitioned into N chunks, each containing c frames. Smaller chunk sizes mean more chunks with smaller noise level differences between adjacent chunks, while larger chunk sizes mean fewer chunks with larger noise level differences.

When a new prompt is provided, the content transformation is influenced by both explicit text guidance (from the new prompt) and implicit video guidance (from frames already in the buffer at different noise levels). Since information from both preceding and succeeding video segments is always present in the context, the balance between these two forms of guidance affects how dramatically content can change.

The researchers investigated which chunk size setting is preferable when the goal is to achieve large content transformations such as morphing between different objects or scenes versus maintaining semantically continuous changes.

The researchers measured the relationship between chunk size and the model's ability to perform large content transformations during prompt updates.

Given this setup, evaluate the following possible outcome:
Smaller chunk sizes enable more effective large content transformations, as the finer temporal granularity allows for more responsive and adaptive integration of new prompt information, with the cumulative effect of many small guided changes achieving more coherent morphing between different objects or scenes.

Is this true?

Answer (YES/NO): NO